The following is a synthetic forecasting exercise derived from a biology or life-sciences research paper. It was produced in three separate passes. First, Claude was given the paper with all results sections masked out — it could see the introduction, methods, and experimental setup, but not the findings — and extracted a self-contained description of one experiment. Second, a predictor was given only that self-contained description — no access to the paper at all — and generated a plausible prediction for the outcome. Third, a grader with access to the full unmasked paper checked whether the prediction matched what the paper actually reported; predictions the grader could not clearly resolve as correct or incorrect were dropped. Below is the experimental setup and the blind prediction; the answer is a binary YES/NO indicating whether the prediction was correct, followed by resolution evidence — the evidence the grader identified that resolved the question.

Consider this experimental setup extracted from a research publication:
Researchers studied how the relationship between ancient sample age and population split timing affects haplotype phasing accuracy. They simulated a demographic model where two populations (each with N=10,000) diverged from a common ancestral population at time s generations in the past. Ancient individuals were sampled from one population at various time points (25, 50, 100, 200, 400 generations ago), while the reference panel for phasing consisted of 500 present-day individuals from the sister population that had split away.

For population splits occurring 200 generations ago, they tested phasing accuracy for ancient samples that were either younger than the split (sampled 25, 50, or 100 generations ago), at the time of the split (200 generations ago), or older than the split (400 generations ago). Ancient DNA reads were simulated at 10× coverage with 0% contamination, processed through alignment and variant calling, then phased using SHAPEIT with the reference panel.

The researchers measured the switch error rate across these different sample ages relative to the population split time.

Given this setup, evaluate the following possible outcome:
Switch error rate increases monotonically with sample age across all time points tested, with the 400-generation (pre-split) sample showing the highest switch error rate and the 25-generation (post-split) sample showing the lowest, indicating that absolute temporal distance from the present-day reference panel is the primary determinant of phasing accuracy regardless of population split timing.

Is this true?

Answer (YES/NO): NO